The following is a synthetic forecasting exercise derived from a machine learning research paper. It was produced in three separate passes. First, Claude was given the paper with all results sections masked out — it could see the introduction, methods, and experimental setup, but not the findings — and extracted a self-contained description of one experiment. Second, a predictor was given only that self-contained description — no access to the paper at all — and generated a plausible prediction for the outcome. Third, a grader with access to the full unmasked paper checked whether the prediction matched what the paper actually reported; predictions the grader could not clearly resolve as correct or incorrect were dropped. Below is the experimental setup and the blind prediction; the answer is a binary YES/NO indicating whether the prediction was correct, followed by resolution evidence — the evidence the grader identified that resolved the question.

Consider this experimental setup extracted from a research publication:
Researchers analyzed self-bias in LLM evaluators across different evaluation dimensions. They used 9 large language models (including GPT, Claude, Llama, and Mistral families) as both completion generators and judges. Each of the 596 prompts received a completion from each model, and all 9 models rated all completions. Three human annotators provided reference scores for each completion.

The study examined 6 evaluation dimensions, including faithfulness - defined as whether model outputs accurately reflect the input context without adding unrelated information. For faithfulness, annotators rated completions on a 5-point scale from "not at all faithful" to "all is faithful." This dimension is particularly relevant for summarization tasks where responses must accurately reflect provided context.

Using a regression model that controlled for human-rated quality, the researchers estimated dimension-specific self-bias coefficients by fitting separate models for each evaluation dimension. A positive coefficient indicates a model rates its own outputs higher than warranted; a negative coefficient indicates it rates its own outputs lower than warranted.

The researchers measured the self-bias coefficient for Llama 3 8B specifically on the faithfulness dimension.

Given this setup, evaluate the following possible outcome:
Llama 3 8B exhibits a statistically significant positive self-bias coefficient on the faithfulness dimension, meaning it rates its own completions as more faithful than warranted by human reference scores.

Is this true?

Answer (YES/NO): NO